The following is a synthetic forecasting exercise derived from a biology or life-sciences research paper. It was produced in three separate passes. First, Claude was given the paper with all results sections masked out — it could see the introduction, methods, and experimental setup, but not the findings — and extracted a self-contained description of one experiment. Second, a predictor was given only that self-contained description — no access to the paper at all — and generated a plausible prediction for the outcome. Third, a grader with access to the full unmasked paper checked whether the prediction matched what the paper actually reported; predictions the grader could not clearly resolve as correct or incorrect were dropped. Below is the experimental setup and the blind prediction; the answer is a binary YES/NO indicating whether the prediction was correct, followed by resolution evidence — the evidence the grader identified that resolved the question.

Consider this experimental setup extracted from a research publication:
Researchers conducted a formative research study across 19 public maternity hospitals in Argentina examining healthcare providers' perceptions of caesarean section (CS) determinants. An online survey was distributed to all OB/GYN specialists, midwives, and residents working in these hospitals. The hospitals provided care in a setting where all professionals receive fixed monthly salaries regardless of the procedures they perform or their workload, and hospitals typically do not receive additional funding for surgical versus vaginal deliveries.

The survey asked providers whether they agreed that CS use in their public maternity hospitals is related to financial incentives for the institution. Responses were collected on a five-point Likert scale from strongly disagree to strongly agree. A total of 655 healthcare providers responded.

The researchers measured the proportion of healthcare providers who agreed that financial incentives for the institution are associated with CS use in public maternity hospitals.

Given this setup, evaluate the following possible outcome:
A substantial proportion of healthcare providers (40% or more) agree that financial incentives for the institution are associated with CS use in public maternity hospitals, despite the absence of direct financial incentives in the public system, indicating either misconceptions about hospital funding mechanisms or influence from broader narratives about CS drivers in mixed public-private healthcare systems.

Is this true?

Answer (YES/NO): NO